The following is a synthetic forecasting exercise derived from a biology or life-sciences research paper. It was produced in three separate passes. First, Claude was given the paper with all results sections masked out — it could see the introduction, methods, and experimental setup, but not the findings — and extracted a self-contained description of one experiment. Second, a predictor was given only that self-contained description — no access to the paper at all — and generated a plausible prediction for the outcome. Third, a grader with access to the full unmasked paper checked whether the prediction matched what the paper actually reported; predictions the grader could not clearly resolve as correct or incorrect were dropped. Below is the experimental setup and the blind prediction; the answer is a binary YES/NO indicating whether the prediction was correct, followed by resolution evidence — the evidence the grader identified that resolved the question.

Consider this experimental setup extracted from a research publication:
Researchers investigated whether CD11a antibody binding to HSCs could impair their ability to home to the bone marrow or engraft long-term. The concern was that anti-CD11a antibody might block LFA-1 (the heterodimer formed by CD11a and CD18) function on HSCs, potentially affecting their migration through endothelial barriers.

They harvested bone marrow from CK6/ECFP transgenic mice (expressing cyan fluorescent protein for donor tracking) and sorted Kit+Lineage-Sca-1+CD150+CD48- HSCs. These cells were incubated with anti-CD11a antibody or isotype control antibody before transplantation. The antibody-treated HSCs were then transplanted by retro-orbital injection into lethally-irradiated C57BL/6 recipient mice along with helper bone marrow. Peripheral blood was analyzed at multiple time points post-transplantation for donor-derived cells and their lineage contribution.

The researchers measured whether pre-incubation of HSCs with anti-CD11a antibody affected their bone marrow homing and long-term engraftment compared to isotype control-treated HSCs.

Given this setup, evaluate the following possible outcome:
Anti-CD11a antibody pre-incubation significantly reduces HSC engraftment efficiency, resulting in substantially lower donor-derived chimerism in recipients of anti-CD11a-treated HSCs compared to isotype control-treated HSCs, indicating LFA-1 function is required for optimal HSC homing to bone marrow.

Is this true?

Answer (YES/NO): NO